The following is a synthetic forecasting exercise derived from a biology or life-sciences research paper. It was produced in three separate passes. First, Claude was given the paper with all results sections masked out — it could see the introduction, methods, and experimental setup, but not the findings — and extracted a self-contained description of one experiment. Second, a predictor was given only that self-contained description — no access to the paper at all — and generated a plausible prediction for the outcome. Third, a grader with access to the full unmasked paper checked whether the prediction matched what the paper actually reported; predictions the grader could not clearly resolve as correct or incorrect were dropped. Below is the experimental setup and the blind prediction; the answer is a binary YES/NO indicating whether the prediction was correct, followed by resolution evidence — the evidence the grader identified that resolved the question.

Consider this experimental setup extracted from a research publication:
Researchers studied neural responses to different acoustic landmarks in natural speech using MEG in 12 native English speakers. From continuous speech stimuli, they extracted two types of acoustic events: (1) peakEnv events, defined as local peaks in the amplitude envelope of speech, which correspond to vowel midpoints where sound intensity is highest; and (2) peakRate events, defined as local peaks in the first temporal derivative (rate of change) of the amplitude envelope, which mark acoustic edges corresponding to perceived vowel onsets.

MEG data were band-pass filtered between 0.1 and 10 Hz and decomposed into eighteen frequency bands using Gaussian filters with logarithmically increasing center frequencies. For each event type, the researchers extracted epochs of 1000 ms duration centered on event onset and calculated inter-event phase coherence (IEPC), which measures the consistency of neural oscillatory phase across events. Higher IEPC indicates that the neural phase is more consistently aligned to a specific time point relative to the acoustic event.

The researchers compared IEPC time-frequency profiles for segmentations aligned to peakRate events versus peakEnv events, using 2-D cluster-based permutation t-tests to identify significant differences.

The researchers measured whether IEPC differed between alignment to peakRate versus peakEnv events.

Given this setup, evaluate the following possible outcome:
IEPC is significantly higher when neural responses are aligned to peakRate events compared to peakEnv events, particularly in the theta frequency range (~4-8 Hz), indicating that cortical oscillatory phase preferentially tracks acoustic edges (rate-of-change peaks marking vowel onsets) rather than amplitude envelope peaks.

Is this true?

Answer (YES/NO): YES